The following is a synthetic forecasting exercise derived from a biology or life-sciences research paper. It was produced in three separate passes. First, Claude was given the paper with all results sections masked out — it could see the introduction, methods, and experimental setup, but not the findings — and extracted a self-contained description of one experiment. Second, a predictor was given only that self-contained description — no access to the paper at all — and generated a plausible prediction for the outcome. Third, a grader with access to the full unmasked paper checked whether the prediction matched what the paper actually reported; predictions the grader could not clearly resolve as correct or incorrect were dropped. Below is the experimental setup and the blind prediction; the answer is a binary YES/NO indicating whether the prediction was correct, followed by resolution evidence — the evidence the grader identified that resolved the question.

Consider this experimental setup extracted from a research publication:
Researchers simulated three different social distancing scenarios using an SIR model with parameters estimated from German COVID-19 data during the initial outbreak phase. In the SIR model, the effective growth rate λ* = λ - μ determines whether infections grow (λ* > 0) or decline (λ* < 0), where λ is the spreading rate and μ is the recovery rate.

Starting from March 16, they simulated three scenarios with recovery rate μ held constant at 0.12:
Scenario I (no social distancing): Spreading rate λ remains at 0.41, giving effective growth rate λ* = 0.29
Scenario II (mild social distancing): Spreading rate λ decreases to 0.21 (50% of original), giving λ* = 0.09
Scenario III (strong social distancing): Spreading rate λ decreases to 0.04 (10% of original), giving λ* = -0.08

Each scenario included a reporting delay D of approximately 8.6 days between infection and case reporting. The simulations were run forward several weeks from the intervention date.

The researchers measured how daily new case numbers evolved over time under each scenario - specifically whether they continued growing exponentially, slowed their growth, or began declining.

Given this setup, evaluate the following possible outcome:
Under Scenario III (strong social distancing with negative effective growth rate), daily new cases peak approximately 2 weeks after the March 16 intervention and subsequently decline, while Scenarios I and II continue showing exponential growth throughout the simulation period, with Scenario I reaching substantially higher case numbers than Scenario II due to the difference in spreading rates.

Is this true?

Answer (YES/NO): YES